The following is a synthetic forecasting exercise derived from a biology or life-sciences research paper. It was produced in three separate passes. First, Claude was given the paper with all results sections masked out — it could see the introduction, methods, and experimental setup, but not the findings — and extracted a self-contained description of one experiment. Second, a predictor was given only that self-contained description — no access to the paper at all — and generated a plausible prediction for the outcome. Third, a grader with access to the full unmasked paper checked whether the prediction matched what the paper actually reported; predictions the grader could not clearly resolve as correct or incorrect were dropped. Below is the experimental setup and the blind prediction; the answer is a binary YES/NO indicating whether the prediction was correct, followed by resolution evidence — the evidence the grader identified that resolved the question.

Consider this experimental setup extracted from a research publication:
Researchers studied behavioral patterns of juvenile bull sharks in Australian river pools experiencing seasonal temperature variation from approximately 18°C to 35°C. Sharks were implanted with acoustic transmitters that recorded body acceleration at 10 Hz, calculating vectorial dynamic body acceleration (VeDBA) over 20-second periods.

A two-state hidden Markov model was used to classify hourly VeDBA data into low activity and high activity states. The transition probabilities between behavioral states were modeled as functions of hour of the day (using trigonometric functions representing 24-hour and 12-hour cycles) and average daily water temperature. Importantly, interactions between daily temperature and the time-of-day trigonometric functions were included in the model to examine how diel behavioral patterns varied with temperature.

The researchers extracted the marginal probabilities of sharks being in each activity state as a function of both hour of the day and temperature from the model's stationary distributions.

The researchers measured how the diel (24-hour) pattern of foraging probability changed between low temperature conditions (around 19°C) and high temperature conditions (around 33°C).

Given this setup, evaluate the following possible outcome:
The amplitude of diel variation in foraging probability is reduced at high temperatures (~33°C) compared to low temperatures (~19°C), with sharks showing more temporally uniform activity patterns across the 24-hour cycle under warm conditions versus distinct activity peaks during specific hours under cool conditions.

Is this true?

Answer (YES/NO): YES